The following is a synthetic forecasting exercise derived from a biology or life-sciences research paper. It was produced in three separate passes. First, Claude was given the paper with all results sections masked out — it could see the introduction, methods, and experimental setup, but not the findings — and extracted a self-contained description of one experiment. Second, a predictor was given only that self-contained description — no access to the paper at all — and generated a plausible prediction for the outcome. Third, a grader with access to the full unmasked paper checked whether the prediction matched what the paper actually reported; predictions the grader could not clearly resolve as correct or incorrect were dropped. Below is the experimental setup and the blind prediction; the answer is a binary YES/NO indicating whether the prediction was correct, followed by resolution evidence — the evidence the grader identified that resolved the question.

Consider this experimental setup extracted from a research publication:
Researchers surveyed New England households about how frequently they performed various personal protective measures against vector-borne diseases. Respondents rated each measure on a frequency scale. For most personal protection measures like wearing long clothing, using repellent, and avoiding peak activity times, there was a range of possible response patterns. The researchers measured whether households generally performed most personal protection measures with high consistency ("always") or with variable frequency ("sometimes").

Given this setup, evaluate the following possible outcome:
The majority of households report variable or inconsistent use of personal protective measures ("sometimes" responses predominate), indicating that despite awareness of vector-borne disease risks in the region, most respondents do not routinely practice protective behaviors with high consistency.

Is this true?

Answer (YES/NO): YES